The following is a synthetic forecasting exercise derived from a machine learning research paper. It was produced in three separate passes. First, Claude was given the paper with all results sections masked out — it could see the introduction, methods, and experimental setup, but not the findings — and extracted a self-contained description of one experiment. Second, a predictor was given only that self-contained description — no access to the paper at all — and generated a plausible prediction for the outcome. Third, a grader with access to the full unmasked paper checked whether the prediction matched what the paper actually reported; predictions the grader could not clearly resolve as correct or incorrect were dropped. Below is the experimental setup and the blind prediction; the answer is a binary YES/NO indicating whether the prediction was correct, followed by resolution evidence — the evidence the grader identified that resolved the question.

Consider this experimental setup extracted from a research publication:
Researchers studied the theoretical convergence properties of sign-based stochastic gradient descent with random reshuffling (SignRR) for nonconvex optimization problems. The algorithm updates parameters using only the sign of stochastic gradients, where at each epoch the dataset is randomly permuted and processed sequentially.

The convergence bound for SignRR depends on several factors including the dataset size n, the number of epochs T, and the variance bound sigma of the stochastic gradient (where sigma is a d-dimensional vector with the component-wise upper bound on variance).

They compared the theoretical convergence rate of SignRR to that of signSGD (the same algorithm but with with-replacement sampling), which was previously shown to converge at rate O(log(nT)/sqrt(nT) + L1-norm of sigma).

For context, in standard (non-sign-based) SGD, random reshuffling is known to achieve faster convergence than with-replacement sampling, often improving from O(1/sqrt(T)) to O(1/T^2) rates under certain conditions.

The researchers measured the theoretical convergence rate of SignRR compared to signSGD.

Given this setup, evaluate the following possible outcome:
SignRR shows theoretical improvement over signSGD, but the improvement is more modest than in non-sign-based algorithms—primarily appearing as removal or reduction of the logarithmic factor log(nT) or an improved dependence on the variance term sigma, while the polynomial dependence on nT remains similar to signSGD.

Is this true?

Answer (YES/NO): NO